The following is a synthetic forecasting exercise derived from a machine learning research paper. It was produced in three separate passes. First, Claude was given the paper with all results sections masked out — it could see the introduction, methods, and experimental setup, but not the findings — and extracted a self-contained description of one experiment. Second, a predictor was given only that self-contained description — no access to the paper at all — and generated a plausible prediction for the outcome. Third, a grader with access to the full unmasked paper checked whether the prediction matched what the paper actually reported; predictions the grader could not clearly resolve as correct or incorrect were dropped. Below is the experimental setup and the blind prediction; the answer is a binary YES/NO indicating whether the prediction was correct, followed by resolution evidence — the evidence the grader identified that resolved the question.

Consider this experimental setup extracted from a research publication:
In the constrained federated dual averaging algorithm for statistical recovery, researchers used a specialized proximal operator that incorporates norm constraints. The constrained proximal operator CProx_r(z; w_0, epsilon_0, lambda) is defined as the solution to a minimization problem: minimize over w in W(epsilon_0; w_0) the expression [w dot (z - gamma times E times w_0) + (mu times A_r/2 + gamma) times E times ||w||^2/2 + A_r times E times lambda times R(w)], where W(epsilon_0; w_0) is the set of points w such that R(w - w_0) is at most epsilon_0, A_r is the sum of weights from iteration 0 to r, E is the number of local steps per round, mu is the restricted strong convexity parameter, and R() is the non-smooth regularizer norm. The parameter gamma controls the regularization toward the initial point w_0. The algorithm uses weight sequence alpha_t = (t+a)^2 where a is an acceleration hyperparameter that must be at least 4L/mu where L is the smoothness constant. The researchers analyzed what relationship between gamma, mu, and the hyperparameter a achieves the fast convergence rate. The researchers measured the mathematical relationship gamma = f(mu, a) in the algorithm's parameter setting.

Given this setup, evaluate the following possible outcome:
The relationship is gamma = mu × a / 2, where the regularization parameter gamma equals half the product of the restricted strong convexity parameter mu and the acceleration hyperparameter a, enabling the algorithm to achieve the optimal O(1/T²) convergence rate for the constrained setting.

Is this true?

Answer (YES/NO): NO